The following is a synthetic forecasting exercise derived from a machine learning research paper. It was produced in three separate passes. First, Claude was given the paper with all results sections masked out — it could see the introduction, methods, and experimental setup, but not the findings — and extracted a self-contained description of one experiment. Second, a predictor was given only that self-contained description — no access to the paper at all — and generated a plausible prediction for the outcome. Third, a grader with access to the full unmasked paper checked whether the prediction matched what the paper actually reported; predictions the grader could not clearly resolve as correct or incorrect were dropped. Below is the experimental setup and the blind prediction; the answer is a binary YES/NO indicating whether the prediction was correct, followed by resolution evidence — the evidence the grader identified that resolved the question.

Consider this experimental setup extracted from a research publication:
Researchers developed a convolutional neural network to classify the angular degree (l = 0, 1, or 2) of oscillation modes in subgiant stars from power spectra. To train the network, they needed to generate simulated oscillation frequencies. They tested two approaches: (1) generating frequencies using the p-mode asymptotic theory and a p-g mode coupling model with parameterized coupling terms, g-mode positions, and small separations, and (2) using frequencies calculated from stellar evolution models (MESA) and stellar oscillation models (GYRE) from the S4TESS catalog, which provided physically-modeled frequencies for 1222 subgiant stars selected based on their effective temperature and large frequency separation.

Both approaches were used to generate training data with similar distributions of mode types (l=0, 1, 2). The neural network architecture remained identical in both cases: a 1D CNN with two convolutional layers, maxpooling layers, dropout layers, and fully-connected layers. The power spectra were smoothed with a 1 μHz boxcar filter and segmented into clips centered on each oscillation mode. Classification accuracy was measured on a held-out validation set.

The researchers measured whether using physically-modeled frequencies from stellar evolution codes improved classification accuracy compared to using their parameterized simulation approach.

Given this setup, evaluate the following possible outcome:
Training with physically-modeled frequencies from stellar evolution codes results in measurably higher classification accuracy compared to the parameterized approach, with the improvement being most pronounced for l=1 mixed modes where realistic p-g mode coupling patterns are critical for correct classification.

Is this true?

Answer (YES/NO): NO